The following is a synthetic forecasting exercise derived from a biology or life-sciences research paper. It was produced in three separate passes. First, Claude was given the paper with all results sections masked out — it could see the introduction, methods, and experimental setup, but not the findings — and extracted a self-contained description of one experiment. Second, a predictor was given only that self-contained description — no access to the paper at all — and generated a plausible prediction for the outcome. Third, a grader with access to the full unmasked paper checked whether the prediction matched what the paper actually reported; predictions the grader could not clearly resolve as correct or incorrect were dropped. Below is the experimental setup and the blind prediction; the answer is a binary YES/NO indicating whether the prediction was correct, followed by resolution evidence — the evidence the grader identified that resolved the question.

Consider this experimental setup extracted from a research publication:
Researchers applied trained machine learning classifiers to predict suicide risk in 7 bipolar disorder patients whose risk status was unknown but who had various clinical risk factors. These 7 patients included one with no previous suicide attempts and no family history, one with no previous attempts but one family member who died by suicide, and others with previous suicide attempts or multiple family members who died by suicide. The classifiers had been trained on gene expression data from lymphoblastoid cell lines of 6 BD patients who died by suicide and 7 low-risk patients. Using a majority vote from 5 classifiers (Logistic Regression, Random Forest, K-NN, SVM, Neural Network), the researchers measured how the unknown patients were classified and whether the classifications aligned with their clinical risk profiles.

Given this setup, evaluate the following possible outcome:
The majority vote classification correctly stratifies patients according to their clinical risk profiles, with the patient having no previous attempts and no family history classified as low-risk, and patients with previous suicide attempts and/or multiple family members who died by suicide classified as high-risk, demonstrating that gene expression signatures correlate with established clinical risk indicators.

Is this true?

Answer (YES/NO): YES